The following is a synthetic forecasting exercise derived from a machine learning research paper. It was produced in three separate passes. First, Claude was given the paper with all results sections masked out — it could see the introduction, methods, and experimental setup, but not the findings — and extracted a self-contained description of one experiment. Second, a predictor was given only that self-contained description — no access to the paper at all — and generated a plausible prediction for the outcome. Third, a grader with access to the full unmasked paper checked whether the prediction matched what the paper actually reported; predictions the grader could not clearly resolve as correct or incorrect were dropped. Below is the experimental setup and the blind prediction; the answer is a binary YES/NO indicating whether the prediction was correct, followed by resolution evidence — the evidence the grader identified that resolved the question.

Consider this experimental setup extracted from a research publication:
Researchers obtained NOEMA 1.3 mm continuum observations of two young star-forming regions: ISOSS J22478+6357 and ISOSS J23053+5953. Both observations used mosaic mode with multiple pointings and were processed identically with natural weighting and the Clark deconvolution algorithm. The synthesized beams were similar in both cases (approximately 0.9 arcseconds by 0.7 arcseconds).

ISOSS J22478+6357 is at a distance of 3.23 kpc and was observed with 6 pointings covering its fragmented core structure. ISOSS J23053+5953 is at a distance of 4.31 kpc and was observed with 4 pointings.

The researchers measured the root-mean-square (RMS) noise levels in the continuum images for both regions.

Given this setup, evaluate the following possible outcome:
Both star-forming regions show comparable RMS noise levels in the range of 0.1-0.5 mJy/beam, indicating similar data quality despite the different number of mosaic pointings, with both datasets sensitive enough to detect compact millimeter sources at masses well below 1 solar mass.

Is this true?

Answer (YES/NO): NO